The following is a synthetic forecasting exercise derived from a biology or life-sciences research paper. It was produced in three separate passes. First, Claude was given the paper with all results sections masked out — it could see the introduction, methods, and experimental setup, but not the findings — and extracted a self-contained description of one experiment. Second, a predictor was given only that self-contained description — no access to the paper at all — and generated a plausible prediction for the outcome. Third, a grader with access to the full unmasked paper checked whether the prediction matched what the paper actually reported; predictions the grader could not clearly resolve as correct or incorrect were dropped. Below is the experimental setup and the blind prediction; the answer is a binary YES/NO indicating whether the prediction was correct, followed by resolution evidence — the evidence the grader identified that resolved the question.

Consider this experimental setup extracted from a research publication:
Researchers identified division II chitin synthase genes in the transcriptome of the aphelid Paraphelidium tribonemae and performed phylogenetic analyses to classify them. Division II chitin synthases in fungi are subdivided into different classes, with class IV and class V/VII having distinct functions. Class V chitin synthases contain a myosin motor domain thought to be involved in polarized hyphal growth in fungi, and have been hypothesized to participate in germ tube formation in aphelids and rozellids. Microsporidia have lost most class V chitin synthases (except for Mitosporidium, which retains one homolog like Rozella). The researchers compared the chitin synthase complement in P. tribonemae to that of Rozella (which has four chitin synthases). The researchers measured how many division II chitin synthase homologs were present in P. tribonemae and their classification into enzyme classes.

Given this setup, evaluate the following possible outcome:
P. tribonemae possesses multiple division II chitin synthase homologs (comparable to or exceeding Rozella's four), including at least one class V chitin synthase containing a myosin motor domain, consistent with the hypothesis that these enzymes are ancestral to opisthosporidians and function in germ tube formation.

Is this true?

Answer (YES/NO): YES